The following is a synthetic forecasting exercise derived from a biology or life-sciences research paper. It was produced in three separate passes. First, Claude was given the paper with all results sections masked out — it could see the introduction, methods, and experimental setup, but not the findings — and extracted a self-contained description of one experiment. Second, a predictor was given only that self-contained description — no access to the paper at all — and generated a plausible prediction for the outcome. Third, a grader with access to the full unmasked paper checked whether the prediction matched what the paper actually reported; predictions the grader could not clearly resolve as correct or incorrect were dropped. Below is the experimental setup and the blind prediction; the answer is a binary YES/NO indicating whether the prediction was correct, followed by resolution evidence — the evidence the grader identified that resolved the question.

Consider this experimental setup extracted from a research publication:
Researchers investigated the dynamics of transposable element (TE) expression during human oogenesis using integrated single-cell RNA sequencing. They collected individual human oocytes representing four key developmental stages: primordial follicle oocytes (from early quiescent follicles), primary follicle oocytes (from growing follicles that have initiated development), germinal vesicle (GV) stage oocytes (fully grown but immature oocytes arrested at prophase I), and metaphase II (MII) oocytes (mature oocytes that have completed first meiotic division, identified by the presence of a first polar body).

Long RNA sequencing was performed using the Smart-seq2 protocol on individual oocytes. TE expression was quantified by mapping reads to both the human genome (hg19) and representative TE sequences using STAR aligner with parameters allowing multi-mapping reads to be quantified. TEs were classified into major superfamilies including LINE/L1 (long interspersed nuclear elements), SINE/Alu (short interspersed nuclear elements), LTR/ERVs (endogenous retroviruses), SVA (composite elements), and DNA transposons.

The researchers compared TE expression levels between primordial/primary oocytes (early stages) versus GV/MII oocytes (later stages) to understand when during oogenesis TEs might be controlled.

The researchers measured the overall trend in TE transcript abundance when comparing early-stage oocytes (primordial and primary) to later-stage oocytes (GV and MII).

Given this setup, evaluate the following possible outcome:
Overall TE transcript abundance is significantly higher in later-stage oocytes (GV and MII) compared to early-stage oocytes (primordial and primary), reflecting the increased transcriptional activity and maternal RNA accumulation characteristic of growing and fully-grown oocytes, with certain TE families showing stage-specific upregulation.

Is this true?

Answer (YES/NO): NO